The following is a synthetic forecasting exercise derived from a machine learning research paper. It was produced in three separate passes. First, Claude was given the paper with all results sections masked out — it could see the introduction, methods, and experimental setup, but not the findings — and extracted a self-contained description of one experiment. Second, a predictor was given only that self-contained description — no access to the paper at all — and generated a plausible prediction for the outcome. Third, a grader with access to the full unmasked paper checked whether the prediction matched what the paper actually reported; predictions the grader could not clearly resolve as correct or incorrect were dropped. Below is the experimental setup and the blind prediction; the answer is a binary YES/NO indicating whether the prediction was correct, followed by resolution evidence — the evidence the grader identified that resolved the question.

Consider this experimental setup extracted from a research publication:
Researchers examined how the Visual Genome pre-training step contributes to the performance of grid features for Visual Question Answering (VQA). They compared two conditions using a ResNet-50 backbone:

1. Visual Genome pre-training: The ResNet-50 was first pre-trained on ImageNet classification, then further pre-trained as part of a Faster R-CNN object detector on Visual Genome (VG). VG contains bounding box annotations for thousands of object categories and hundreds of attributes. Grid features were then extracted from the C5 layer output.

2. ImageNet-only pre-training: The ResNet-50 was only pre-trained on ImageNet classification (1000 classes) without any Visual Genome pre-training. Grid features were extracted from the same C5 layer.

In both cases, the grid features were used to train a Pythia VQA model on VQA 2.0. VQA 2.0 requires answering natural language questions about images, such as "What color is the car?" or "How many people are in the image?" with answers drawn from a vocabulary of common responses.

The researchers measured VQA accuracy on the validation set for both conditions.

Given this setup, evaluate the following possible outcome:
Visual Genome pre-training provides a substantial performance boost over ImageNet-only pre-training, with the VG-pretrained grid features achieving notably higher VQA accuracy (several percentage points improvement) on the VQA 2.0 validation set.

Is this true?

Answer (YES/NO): YES